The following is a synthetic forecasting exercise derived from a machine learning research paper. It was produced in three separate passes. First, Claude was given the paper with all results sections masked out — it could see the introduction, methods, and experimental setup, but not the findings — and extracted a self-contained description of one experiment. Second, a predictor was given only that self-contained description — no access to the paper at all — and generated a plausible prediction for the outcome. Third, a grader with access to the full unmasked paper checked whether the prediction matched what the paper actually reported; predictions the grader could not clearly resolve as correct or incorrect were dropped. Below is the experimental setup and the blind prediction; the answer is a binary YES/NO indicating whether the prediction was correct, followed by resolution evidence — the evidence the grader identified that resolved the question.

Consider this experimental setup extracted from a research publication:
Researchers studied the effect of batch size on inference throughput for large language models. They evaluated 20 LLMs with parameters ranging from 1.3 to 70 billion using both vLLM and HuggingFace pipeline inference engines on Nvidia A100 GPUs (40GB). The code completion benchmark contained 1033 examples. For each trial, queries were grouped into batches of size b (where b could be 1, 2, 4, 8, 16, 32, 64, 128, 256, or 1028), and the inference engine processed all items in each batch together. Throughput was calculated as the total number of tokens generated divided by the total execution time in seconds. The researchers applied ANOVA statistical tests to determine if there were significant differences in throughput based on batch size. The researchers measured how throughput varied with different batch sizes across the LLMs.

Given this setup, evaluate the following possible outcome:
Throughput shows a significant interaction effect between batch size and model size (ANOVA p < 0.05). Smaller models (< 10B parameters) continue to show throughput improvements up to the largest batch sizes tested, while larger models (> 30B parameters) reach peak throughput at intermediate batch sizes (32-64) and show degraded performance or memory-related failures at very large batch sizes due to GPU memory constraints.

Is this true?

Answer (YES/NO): NO